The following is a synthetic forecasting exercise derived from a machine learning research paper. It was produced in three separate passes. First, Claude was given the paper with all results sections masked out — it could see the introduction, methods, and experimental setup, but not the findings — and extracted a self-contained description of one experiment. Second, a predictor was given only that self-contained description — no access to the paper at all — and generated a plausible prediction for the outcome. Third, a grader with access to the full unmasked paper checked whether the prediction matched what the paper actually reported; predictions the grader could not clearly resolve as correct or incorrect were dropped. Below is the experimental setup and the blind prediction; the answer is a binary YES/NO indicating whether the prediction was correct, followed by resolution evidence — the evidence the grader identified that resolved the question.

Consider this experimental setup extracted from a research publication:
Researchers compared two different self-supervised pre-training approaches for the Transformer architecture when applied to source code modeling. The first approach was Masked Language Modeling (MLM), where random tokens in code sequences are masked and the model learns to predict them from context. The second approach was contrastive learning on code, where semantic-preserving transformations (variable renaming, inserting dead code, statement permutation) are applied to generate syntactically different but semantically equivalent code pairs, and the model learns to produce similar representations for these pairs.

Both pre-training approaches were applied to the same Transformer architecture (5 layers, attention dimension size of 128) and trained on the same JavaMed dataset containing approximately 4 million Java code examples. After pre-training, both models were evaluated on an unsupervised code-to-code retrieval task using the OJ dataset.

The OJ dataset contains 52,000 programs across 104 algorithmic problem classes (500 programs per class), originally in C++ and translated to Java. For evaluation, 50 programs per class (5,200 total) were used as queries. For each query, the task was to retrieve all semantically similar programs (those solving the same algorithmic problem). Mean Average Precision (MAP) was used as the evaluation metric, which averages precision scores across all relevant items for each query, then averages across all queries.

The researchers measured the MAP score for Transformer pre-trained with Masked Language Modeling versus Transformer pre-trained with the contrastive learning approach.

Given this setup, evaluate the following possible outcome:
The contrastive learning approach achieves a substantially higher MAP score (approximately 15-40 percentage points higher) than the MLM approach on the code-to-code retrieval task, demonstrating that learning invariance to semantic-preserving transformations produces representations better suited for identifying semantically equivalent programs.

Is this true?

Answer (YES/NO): NO